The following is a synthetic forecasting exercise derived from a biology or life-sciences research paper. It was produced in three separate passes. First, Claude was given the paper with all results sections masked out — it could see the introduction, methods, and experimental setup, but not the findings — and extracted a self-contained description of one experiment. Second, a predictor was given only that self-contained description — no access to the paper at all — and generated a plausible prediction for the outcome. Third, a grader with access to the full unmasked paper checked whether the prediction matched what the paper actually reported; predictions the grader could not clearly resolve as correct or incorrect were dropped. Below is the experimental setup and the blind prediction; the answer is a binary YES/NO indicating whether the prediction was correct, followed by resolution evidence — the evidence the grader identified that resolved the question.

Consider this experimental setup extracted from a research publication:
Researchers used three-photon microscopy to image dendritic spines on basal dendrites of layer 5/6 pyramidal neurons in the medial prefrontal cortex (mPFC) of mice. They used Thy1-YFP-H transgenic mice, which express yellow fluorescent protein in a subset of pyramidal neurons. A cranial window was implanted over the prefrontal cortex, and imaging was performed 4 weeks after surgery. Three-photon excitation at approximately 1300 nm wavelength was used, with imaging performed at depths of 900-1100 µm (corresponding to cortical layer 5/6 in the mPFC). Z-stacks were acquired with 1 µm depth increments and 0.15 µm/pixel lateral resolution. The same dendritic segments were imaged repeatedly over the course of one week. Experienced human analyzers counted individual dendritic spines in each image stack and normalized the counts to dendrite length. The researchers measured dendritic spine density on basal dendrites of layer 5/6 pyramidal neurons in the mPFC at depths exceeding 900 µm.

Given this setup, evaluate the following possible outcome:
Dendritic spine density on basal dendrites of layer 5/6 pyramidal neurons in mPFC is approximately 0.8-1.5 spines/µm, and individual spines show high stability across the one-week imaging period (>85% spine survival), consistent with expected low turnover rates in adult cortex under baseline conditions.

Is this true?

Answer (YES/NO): NO